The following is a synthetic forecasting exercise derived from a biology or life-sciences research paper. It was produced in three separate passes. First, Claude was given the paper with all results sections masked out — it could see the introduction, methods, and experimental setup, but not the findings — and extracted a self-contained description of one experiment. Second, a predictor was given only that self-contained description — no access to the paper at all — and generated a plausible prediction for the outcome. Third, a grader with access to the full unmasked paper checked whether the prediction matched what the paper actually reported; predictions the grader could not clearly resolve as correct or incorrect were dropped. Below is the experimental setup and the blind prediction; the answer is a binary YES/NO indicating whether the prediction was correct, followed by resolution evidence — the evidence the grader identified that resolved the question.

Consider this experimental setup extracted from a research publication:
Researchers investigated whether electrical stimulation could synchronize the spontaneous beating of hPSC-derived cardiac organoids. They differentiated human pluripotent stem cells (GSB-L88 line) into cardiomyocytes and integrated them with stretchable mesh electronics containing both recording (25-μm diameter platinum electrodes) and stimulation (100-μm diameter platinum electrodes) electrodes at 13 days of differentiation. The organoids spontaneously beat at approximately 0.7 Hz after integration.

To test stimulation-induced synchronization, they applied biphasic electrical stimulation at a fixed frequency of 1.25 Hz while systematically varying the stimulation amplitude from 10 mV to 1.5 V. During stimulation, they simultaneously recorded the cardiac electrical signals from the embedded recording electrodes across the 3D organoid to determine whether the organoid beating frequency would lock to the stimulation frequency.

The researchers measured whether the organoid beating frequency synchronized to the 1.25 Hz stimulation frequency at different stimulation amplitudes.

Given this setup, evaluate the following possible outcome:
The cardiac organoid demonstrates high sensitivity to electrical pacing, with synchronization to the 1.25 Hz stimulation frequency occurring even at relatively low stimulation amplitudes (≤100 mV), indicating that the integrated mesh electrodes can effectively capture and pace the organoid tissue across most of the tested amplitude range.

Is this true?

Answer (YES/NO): NO